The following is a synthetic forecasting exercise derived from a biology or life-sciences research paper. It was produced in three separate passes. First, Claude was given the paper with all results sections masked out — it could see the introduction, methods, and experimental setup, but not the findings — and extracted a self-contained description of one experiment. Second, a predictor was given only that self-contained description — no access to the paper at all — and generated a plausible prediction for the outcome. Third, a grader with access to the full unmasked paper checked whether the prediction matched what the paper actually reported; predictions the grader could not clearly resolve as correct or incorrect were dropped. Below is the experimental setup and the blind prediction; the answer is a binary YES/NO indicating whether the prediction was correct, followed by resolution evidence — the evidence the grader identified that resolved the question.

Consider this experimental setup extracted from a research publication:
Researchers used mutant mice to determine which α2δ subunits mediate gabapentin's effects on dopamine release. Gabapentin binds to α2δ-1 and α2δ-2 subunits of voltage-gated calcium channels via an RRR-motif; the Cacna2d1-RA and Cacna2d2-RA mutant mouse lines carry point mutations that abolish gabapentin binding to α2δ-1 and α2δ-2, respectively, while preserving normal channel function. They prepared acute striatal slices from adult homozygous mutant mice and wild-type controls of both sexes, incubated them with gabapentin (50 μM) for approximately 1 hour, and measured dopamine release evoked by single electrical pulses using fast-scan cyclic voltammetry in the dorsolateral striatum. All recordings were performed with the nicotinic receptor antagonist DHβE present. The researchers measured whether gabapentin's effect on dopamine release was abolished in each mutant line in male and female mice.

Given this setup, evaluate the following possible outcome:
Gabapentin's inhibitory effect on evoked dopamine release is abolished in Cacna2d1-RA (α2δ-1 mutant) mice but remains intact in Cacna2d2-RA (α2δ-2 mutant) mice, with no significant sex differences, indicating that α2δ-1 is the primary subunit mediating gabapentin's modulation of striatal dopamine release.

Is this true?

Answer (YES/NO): NO